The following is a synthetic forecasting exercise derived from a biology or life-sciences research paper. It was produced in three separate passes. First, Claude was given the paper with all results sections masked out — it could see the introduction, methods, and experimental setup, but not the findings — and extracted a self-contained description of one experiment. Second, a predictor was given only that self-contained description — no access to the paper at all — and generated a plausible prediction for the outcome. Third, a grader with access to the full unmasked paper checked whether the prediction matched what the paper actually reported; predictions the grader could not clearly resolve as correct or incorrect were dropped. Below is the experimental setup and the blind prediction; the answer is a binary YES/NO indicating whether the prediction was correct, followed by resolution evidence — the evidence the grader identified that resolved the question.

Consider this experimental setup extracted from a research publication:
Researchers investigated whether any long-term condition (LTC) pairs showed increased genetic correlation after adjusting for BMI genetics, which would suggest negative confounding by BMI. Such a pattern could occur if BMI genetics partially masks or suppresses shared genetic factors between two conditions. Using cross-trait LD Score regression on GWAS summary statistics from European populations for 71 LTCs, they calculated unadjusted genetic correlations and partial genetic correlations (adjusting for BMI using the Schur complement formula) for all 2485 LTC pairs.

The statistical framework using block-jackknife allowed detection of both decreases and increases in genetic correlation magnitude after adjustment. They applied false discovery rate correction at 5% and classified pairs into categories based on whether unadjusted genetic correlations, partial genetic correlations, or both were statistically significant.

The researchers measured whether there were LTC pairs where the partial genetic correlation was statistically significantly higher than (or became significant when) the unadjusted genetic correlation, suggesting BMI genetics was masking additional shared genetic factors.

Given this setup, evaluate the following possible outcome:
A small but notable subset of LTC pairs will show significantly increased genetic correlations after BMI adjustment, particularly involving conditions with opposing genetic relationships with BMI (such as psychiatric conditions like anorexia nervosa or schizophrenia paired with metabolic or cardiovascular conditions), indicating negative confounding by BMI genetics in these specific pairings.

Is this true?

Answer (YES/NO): NO